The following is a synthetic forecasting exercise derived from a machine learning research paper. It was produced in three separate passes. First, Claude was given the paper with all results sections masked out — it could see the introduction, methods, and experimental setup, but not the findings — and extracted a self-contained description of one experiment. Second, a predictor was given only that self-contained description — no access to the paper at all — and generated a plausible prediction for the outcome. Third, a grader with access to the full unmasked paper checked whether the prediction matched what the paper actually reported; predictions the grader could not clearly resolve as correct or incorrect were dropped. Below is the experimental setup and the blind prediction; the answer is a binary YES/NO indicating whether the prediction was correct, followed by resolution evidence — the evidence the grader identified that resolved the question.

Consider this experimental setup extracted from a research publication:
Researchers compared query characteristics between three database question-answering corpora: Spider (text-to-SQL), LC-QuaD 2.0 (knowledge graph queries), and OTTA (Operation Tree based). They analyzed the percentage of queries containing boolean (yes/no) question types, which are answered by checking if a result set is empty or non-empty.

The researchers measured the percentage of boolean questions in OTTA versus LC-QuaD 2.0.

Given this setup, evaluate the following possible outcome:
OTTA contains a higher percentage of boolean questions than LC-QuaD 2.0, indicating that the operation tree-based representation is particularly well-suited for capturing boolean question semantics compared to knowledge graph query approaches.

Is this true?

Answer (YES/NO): YES